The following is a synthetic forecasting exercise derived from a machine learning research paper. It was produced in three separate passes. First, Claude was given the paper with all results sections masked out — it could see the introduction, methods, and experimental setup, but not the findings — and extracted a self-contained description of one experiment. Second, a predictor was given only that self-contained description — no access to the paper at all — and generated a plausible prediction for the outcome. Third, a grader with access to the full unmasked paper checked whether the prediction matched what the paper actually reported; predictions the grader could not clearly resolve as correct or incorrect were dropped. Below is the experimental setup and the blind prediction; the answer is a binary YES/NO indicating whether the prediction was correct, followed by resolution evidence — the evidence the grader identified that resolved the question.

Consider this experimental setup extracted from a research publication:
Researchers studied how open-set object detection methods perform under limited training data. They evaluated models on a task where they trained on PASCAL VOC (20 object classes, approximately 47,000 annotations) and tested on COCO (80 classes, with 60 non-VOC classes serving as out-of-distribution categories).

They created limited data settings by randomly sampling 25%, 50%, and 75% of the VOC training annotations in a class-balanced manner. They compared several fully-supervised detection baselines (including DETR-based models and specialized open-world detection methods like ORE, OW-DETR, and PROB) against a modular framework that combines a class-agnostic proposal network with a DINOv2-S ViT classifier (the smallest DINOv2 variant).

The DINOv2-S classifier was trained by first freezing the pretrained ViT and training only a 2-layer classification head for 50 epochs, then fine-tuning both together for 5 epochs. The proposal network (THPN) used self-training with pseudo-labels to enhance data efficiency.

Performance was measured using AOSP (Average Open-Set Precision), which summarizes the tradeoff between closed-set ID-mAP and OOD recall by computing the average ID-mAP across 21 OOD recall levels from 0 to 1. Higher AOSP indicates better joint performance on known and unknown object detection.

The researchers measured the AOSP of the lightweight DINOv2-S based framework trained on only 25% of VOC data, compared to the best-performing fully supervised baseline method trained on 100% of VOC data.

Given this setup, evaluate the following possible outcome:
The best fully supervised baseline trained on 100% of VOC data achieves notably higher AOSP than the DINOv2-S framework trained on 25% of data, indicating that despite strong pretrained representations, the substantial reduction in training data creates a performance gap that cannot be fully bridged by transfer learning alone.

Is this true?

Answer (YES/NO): NO